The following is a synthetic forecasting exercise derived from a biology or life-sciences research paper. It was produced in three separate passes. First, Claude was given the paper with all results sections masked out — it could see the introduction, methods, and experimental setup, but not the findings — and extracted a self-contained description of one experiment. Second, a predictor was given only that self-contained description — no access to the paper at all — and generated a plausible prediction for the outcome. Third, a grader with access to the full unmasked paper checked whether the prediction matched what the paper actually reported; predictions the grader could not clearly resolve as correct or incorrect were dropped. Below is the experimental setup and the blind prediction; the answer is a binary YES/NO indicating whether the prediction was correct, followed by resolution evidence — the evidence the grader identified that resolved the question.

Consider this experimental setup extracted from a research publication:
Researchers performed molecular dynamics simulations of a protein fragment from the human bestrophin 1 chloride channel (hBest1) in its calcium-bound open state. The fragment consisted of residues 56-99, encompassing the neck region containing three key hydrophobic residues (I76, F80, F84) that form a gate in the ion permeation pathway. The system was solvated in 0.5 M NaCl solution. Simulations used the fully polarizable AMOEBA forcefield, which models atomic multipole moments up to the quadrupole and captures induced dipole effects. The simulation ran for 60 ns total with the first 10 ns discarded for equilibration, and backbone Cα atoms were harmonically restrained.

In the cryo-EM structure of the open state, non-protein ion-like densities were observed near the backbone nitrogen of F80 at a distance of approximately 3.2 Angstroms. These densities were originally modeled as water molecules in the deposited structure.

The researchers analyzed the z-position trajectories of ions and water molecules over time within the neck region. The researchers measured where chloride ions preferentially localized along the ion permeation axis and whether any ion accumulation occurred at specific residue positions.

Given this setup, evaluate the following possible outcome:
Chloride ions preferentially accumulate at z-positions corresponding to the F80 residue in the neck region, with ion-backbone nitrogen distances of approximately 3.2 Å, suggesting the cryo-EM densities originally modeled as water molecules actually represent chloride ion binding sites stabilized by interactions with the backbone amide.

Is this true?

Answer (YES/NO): NO